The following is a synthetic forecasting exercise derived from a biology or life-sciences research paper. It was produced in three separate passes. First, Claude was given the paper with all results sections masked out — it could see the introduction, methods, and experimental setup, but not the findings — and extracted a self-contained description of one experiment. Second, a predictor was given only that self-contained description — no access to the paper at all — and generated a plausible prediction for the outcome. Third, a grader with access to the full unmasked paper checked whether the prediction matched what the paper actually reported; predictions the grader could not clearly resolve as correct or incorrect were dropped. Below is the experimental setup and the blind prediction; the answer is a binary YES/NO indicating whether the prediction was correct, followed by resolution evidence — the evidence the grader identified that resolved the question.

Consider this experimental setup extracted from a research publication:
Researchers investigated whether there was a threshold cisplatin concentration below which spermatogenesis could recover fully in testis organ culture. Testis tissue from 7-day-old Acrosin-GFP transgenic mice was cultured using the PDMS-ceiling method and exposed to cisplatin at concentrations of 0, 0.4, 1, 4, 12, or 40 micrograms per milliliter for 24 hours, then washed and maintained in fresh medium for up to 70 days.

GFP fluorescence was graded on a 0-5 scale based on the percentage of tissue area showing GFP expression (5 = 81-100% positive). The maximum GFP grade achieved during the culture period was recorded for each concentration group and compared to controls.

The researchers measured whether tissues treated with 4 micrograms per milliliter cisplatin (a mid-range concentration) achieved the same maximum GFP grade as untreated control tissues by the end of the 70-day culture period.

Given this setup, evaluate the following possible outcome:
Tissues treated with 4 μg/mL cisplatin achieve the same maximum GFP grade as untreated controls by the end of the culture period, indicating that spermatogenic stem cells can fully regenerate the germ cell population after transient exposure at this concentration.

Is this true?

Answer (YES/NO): YES